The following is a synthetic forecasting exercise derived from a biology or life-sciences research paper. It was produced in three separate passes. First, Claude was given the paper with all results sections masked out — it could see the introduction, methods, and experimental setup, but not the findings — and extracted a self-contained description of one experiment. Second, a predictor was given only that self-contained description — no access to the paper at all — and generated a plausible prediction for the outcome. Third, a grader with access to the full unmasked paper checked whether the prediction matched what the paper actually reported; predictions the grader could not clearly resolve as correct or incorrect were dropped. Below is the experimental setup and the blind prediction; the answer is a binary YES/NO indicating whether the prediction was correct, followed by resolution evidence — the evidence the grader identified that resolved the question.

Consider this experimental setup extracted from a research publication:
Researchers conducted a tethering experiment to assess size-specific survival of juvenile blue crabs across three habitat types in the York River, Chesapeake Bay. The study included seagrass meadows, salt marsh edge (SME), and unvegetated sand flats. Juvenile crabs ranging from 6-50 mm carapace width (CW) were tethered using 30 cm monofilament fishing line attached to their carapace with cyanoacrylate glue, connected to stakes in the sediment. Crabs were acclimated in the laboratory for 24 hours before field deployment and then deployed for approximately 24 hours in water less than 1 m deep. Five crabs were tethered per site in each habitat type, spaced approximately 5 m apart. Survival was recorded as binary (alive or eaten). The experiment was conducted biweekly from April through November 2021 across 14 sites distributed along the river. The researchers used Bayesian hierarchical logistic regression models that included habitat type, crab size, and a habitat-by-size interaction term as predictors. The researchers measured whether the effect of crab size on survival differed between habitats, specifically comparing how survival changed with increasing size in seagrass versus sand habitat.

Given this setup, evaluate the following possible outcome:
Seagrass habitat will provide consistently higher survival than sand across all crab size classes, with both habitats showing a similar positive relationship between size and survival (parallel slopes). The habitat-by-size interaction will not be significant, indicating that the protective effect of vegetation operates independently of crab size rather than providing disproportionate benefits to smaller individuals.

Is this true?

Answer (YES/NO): NO